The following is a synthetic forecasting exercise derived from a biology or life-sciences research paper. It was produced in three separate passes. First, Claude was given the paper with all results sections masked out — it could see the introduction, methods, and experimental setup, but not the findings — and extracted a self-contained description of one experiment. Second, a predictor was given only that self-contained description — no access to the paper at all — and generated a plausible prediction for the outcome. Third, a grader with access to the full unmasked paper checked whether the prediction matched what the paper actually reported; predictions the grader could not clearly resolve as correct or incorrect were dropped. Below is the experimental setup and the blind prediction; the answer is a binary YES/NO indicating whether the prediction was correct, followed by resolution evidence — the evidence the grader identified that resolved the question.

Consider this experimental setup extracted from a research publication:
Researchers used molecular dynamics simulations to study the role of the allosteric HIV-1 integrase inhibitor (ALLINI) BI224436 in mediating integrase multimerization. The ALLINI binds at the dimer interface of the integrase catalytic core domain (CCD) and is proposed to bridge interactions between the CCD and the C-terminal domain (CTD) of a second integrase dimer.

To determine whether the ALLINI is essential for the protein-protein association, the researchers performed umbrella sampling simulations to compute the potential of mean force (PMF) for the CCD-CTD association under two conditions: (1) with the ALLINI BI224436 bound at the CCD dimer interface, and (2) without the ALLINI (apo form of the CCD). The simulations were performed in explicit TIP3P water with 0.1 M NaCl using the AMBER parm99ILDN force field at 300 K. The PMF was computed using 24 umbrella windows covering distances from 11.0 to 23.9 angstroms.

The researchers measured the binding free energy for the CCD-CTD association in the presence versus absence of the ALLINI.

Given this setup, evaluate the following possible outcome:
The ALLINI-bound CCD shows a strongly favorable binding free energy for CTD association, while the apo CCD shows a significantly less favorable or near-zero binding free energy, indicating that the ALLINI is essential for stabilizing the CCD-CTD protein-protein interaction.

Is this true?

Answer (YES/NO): YES